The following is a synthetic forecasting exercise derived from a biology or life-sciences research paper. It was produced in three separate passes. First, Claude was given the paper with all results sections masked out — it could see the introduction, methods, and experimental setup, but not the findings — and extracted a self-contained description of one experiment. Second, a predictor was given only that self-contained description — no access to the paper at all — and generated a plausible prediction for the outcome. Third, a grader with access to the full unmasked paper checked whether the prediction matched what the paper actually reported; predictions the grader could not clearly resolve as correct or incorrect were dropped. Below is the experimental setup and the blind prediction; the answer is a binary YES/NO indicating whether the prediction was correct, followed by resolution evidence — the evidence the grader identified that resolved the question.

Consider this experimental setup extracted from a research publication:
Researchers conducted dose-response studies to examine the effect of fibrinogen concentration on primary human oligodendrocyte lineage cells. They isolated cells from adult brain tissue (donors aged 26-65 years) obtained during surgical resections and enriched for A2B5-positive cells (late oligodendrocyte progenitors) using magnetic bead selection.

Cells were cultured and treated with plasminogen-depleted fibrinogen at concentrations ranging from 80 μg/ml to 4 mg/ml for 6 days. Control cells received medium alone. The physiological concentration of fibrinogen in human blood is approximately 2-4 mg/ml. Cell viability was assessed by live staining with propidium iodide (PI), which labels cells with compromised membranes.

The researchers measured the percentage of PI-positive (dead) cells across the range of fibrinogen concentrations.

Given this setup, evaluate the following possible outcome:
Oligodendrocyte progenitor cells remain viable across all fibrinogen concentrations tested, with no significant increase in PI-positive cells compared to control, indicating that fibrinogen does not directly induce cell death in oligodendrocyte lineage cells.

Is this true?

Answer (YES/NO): YES